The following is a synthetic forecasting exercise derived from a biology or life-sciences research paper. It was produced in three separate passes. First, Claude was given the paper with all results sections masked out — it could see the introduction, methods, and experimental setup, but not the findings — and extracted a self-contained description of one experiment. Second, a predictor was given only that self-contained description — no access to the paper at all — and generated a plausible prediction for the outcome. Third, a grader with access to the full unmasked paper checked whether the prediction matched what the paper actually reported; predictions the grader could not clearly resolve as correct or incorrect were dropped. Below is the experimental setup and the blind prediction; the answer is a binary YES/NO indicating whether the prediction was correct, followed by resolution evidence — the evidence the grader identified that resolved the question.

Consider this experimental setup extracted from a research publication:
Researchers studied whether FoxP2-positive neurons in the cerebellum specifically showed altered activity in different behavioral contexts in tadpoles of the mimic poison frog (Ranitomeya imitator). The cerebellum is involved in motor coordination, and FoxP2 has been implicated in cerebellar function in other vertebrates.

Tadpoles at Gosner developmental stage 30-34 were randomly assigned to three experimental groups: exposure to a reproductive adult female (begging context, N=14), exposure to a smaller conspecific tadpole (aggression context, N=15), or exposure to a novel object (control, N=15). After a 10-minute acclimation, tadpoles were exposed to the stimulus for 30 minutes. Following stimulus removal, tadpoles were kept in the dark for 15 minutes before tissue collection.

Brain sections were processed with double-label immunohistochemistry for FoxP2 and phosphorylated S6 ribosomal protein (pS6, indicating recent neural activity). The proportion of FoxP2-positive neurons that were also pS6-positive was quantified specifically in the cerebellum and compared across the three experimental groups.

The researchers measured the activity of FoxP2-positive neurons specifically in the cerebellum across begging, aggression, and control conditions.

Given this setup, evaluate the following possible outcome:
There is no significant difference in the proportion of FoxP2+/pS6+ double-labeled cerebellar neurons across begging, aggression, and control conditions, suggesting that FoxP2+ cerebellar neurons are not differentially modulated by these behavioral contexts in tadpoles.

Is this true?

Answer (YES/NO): NO